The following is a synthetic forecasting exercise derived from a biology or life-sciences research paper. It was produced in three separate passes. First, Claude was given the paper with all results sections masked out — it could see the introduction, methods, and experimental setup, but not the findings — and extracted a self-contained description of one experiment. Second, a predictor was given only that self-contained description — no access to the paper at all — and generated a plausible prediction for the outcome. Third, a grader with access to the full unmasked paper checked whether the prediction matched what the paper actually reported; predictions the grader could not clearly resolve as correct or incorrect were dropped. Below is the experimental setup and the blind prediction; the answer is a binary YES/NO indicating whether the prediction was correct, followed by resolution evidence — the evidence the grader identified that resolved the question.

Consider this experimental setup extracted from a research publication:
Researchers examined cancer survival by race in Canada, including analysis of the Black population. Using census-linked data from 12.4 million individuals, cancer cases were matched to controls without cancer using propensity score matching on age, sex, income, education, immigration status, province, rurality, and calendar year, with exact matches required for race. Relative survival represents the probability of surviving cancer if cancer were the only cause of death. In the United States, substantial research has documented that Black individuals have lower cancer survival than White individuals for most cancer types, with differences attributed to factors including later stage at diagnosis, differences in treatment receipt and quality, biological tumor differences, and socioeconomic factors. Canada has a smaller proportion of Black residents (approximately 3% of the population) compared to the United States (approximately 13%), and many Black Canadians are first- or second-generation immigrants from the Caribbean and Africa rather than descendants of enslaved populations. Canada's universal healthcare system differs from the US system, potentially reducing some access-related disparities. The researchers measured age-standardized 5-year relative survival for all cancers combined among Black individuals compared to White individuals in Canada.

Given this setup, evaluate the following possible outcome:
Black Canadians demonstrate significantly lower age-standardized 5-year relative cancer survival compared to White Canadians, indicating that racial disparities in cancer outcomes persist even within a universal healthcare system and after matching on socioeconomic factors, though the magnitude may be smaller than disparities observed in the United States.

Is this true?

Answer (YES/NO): NO